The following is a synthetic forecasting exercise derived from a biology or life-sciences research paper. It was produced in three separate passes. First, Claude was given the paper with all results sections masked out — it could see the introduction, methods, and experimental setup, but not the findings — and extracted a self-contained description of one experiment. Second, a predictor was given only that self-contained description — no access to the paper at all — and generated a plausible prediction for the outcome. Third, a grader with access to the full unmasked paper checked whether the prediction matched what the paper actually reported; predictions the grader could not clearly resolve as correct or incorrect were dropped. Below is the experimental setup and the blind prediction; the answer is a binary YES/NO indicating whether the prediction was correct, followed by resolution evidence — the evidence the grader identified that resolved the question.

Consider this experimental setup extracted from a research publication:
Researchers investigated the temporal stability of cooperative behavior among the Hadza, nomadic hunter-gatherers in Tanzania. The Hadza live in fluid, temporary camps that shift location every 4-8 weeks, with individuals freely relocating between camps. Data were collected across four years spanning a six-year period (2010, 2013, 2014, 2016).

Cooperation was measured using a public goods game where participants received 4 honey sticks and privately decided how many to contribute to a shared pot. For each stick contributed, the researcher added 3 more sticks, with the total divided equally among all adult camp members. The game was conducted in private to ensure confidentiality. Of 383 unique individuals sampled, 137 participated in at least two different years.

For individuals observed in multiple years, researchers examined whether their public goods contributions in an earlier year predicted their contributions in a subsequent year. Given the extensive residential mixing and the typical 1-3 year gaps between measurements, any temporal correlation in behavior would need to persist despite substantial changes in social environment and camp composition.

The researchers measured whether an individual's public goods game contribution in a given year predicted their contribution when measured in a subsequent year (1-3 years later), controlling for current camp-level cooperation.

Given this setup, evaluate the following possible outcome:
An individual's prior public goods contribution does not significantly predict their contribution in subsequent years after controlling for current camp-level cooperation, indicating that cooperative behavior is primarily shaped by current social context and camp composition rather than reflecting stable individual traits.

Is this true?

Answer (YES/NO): YES